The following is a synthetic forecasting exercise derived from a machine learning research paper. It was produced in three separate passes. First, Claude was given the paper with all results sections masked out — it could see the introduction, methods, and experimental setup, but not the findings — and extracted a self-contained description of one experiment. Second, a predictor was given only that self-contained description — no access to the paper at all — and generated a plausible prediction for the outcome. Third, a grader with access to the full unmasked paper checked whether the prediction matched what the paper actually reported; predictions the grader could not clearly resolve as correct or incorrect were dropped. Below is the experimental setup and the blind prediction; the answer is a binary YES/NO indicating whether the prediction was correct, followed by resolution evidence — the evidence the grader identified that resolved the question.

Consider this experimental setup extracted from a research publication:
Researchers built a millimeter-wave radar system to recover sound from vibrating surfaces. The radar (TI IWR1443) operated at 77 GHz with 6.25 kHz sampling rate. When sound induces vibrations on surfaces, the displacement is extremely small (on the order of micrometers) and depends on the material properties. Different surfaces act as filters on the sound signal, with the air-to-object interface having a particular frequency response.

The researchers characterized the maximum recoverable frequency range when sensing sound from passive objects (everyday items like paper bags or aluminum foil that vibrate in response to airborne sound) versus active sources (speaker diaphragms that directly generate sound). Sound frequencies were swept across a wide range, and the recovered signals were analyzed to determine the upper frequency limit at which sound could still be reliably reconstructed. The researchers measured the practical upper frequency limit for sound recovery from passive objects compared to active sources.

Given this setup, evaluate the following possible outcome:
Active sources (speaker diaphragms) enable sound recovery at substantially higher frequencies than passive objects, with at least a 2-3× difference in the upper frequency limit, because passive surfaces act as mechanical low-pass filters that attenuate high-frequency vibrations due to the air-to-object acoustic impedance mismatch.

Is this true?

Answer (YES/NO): NO